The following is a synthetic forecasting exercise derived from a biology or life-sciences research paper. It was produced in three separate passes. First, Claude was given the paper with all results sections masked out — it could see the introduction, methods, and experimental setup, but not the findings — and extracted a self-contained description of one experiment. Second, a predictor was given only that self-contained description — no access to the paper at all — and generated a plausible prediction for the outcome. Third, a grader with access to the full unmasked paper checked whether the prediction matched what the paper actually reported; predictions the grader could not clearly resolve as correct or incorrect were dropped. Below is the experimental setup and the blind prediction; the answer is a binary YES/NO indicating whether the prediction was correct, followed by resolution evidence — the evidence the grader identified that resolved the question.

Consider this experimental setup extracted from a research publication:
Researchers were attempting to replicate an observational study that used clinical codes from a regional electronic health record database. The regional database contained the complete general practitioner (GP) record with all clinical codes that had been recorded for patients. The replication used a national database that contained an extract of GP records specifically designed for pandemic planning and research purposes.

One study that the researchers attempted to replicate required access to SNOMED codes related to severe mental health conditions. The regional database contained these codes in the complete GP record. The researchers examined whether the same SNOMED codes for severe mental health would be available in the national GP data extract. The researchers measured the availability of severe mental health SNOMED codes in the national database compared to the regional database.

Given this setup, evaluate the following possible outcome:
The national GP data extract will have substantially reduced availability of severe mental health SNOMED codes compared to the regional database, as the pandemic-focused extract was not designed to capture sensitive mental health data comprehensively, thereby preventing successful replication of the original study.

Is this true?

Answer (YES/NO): YES